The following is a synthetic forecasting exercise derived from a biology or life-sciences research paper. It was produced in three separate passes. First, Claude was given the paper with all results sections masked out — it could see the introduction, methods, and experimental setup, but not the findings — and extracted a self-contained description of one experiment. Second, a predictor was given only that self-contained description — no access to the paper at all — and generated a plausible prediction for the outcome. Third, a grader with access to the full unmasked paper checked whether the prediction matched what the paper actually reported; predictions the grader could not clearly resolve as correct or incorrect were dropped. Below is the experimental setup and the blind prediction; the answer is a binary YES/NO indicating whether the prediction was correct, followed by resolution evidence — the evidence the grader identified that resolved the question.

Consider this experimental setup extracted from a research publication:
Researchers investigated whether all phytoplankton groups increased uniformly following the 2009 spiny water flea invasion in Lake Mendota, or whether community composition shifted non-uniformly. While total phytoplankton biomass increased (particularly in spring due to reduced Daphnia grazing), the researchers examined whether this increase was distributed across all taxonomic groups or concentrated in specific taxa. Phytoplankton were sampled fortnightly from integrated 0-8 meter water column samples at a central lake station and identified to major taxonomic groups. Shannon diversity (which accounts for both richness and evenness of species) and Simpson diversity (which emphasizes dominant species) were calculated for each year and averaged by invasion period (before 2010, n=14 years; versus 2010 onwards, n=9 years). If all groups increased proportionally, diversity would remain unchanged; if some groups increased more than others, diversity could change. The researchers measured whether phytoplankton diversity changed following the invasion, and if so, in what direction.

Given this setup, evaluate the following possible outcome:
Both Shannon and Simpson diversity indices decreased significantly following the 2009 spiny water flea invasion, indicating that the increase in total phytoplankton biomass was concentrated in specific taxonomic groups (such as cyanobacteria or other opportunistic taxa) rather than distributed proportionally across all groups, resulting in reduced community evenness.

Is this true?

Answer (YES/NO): NO